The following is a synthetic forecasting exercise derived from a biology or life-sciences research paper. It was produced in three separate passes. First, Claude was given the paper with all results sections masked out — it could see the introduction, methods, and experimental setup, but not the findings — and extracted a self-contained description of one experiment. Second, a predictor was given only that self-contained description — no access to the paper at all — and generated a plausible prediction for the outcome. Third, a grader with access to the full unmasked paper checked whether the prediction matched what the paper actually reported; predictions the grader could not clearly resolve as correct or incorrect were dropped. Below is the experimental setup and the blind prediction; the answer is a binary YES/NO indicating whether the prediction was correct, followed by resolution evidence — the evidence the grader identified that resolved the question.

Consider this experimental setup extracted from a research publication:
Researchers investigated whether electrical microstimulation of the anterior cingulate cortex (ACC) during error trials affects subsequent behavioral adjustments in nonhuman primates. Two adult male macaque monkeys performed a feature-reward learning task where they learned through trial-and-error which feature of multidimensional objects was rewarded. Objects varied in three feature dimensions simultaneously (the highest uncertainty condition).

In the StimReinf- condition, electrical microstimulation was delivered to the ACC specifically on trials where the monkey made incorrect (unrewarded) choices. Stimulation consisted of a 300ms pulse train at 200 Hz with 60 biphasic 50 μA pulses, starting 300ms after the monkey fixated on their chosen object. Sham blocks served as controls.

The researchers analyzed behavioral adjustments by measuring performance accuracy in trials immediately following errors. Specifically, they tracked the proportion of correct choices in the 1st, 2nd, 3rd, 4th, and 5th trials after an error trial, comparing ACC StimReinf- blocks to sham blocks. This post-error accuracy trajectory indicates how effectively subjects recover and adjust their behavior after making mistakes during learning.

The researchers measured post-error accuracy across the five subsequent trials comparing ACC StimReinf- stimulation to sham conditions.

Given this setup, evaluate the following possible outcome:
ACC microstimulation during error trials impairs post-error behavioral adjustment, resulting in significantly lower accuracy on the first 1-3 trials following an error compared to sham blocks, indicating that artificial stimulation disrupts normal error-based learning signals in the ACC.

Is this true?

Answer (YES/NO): NO